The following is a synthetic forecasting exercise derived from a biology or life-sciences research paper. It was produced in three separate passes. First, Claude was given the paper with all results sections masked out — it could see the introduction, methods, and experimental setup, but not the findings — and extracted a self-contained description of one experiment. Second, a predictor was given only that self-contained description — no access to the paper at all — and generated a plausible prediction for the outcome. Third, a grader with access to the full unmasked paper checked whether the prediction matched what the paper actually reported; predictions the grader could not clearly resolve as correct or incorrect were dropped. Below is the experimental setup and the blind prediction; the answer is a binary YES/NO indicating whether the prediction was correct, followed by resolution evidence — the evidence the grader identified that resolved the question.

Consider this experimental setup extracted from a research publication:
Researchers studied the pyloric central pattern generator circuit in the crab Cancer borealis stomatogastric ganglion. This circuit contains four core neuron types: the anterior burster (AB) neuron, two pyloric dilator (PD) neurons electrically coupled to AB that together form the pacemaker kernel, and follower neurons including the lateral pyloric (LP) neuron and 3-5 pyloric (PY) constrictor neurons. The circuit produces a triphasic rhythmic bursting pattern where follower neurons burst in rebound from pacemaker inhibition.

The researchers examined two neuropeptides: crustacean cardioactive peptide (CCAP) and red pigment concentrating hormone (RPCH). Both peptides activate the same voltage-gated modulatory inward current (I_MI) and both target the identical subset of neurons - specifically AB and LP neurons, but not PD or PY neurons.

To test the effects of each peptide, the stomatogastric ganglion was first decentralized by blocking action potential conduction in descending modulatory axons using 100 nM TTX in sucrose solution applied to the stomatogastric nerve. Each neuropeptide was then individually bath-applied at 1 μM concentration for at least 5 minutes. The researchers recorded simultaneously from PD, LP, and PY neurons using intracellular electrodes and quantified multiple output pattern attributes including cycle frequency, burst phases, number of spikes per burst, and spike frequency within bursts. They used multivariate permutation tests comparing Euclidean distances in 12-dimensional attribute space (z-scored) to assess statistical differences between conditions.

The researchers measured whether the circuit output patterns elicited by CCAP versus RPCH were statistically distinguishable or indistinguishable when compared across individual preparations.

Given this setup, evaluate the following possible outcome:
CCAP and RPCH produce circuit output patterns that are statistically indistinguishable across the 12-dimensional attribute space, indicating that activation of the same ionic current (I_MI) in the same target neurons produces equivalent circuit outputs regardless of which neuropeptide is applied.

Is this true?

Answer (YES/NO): YES